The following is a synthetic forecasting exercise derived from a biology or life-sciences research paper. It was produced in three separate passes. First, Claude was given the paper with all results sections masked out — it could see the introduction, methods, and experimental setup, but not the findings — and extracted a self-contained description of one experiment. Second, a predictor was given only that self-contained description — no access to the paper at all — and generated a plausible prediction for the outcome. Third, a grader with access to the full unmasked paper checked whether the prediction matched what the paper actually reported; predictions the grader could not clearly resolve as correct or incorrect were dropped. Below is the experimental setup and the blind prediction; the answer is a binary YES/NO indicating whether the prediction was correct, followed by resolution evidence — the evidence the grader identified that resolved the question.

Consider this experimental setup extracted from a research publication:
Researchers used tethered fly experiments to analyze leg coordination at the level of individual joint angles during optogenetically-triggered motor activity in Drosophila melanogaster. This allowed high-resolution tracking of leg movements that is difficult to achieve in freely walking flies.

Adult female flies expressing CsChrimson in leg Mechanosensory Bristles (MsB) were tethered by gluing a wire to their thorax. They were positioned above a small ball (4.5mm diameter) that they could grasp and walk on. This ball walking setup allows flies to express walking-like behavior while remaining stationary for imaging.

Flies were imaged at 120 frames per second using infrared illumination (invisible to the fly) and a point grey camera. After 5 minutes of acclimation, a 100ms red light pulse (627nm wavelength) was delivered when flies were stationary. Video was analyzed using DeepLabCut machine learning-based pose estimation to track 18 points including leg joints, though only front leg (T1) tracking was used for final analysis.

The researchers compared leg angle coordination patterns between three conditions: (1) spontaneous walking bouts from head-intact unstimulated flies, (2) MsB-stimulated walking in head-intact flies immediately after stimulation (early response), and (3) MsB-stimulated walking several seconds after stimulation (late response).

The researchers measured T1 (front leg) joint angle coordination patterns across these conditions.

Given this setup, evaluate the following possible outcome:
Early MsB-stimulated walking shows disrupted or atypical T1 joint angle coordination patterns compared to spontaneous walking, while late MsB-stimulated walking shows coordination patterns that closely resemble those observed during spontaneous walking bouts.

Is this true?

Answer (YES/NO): NO